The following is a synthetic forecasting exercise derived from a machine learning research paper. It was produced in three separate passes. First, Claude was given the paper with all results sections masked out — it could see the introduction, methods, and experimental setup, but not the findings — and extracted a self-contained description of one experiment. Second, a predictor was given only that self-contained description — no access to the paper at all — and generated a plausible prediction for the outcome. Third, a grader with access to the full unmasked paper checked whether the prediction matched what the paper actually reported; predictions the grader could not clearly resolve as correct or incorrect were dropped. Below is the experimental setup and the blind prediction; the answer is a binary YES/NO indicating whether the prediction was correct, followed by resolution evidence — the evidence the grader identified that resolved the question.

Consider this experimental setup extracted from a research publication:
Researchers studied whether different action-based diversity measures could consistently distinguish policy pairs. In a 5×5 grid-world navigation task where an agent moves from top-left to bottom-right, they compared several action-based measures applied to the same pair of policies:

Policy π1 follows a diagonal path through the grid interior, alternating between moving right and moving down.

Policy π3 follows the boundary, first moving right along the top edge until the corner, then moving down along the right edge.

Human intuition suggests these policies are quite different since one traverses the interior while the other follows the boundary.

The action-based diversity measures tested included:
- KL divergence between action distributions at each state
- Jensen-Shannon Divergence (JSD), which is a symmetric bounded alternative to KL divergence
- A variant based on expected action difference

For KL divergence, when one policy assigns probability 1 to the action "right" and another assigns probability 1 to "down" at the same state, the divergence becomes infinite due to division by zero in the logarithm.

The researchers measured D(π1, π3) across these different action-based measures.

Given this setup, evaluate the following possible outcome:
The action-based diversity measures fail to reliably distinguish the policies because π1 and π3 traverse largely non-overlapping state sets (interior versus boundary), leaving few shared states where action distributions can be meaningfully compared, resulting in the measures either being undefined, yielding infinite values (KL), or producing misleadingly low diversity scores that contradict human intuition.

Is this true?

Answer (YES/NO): YES